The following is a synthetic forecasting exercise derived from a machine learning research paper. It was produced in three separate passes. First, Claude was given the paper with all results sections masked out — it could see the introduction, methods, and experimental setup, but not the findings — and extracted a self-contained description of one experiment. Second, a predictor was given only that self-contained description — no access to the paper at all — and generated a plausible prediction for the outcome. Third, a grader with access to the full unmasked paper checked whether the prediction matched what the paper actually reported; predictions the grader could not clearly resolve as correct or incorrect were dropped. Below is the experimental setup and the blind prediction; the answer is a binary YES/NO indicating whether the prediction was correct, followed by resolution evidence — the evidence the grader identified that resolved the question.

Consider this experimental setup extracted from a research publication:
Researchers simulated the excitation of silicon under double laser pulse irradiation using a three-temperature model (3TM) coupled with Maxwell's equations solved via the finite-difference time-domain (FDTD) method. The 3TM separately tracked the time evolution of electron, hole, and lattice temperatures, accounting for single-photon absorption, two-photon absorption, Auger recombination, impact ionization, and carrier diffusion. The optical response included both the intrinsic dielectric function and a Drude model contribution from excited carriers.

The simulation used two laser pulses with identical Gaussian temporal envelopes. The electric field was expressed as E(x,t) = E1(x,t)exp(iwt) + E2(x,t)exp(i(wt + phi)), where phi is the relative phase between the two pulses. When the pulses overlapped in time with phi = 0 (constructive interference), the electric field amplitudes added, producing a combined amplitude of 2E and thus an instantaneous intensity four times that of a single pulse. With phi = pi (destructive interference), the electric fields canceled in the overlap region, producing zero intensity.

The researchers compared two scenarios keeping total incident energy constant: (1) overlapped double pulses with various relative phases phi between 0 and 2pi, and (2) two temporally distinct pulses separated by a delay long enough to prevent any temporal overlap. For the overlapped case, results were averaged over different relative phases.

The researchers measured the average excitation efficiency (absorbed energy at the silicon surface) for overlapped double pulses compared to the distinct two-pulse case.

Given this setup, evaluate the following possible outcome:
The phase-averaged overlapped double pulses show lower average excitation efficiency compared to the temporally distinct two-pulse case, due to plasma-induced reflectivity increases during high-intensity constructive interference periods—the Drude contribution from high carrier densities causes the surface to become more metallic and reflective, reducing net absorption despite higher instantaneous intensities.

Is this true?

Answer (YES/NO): NO